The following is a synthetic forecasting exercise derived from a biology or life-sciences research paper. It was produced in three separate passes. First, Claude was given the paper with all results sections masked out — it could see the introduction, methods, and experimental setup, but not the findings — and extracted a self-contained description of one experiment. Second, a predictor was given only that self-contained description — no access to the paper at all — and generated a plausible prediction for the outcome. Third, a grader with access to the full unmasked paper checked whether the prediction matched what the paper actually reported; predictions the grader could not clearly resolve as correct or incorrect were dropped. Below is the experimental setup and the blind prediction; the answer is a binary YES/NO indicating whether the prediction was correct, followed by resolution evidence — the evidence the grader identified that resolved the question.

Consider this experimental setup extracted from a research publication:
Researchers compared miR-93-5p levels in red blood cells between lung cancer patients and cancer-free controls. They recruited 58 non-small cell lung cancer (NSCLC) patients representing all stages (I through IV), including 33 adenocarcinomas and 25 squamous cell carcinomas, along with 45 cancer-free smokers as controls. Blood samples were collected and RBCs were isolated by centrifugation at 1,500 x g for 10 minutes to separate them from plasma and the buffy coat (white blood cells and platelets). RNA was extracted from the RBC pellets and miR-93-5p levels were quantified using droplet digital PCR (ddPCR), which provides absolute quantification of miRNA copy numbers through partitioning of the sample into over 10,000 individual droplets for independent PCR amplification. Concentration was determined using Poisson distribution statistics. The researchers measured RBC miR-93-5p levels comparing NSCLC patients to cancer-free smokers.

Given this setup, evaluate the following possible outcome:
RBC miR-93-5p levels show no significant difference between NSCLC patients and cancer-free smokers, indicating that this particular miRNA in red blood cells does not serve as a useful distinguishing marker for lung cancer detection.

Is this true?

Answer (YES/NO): NO